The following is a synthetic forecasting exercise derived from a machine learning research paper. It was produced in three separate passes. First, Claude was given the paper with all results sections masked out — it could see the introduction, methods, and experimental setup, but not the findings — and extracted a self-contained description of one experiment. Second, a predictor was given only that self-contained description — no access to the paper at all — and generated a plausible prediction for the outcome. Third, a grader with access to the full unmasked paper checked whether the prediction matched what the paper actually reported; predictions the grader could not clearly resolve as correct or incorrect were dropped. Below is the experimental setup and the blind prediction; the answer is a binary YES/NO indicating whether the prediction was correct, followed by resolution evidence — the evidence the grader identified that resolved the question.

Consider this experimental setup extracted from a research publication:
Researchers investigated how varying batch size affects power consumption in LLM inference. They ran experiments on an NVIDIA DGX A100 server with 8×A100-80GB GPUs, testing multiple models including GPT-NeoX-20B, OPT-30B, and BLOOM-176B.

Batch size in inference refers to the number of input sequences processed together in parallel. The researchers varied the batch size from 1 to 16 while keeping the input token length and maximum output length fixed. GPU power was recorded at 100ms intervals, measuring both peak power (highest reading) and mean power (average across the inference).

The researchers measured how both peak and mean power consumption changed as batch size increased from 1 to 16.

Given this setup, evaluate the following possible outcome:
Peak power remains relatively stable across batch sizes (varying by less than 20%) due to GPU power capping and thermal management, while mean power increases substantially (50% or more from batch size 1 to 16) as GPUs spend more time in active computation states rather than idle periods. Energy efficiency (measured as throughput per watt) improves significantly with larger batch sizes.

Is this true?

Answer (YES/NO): NO